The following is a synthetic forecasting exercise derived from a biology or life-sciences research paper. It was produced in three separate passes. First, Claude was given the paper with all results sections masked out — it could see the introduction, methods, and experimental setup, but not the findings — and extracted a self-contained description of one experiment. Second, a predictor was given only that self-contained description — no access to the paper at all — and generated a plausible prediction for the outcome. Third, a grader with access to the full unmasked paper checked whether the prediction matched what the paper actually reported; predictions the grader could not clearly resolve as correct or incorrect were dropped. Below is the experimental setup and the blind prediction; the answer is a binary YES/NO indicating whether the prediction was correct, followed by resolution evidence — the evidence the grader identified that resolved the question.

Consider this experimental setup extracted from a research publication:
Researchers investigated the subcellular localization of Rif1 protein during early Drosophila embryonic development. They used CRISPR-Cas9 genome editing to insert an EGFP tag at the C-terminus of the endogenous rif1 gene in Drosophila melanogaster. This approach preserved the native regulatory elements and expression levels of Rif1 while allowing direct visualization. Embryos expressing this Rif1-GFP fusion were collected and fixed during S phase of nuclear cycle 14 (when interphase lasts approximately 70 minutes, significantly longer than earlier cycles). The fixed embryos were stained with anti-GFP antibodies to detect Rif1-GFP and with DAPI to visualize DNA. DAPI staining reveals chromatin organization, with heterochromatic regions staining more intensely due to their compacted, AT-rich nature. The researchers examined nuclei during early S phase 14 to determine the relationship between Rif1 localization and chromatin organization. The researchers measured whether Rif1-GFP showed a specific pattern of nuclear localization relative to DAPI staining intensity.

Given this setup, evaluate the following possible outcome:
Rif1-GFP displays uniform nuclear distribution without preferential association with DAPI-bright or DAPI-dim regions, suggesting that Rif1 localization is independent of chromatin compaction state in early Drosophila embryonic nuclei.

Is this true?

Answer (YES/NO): NO